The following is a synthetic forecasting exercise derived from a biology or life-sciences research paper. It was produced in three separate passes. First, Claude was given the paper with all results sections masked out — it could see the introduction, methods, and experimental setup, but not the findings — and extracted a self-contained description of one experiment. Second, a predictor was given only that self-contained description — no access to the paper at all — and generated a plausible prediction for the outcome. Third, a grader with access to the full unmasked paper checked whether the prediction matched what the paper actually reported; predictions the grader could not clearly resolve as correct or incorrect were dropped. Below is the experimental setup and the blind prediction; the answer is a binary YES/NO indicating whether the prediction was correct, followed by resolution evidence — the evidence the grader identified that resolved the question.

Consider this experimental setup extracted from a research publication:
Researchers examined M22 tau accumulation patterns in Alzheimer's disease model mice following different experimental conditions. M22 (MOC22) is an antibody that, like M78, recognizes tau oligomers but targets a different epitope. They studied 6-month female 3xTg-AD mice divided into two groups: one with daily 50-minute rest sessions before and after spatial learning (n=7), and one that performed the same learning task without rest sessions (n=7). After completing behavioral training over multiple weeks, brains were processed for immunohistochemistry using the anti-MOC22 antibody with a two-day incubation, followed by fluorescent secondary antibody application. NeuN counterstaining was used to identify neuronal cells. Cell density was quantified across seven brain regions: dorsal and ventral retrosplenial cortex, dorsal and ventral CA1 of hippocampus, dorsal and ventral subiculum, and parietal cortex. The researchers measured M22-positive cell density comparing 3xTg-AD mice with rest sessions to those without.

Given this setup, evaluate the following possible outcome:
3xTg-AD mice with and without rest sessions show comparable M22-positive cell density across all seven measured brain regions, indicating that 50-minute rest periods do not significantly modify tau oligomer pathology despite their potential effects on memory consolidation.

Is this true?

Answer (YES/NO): YES